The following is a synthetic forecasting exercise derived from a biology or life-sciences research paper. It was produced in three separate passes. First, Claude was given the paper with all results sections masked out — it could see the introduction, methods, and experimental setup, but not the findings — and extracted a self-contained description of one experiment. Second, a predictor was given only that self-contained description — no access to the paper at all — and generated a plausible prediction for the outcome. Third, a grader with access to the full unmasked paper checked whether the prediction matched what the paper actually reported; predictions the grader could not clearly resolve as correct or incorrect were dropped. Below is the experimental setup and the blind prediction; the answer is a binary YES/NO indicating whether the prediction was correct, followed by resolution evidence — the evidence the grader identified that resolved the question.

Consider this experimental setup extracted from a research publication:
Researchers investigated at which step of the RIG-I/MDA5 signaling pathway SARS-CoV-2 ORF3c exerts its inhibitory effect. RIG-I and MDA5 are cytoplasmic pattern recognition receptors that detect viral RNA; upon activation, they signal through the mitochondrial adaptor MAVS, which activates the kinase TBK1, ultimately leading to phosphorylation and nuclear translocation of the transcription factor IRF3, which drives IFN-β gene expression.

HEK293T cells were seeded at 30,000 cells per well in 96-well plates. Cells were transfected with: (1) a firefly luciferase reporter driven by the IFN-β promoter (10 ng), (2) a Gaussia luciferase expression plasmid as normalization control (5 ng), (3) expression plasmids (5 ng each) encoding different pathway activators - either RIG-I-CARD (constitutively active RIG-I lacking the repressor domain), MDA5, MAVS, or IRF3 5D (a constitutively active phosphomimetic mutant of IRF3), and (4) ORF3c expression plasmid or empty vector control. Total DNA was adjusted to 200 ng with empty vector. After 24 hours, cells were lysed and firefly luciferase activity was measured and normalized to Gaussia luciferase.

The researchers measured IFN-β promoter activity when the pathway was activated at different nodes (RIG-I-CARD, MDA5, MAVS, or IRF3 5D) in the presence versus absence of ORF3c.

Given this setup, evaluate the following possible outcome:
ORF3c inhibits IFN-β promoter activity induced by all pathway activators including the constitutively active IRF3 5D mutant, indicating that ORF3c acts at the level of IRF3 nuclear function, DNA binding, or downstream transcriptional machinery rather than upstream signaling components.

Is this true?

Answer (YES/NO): NO